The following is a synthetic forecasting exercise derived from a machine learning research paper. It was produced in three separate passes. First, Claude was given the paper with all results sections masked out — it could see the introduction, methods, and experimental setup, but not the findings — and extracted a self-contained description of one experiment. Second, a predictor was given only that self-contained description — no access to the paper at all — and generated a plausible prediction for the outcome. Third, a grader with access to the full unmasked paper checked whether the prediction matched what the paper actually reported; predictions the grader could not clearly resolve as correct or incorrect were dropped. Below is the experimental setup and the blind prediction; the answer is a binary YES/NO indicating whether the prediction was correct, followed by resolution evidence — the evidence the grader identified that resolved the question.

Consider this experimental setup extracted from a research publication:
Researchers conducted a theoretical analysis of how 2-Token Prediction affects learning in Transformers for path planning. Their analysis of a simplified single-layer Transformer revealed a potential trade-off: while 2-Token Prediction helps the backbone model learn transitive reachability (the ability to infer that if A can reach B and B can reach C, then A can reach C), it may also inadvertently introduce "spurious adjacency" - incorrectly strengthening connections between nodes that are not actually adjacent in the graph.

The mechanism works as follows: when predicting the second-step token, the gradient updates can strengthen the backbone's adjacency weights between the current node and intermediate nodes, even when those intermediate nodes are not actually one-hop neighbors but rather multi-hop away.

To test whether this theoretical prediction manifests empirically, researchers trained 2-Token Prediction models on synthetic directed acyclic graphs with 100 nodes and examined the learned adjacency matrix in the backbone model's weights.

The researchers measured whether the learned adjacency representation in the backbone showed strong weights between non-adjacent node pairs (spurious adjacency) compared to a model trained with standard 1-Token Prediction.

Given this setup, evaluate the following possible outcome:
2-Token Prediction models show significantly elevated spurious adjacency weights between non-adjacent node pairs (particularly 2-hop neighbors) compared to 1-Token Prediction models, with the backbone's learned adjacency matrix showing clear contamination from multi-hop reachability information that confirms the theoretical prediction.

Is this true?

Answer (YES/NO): NO